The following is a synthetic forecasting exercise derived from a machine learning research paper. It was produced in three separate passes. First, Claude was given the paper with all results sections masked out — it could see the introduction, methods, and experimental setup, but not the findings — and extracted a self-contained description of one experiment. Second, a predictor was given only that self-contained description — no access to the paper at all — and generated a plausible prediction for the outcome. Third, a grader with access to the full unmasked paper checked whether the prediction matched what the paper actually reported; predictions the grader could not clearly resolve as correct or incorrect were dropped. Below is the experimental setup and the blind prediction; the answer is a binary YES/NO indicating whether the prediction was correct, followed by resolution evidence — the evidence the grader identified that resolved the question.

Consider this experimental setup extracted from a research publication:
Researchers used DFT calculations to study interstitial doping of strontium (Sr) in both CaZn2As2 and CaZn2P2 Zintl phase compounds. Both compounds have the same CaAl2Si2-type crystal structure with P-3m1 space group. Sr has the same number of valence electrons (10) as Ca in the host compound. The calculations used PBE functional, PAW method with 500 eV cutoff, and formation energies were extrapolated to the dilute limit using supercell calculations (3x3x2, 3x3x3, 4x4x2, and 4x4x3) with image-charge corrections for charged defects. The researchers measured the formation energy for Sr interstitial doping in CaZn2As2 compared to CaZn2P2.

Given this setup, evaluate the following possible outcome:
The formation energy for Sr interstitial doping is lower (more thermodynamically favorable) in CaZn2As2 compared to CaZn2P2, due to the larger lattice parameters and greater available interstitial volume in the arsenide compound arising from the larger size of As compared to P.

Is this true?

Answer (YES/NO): YES